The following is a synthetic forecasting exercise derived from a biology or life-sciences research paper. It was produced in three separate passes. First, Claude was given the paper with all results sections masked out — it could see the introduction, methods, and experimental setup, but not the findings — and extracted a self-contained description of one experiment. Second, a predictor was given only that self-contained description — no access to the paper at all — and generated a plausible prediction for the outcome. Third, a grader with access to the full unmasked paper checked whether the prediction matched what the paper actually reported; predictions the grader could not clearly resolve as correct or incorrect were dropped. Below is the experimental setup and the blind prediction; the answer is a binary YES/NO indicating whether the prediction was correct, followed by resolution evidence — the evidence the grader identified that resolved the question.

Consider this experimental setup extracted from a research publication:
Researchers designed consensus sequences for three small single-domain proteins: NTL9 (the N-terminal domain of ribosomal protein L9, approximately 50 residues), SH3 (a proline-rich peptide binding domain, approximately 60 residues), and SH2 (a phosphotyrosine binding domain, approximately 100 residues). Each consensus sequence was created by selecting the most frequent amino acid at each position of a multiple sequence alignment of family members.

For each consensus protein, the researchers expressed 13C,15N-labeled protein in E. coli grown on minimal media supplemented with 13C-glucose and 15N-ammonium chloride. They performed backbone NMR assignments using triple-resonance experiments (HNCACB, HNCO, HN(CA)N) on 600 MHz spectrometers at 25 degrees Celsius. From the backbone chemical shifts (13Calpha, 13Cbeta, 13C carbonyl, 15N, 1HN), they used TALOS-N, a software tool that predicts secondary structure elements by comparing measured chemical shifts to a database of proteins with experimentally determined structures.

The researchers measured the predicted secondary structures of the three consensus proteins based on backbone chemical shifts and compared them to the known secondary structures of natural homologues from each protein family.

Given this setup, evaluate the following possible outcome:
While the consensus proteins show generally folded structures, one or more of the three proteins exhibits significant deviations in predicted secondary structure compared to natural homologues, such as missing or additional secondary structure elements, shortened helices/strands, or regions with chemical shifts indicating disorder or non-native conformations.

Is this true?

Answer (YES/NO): NO